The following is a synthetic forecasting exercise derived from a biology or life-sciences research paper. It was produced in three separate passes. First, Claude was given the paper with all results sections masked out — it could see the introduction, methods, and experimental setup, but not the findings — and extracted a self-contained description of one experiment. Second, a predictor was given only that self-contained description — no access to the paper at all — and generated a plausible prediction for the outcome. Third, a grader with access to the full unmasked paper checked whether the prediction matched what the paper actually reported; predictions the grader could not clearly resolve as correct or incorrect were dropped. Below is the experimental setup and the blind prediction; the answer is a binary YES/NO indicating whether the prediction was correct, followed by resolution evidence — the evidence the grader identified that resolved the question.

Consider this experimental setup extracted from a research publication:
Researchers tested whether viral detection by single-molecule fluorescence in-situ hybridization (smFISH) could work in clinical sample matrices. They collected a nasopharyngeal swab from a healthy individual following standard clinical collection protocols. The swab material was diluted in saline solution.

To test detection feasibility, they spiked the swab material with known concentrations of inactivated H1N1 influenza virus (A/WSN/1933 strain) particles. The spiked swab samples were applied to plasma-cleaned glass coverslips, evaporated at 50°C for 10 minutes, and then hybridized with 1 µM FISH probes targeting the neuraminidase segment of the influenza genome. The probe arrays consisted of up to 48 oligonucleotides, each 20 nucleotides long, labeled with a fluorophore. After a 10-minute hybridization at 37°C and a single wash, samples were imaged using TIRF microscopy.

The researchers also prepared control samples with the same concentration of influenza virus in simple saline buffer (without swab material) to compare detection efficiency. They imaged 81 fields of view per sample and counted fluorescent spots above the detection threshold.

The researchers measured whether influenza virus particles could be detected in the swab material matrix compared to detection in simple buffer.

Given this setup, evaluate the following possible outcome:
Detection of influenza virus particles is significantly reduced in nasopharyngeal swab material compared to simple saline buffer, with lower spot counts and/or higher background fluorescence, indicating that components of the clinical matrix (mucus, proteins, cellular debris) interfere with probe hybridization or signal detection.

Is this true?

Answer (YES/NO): YES